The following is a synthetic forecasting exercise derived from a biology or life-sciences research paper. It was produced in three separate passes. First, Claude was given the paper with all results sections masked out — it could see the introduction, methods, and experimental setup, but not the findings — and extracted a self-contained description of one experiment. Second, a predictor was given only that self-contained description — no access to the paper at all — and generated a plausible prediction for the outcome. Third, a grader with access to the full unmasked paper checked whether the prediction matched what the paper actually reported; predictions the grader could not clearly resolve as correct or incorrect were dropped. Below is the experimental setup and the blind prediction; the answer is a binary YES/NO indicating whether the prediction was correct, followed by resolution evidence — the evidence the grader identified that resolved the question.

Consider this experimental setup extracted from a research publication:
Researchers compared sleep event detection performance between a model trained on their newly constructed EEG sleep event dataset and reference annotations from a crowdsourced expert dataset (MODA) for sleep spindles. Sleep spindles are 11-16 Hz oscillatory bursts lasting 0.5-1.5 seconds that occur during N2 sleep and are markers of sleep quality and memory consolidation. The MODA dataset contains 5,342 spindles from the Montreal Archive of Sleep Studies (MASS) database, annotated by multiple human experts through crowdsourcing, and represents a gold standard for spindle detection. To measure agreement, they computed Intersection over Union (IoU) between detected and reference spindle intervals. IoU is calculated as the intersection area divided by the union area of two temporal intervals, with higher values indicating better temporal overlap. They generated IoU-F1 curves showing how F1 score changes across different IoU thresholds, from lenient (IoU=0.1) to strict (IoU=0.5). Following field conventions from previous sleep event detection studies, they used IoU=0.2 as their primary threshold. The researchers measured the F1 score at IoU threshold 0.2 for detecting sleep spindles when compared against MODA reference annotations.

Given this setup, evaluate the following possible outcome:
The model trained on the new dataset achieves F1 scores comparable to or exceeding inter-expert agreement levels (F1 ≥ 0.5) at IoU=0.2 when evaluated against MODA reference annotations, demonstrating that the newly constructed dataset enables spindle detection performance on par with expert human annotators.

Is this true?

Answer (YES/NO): YES